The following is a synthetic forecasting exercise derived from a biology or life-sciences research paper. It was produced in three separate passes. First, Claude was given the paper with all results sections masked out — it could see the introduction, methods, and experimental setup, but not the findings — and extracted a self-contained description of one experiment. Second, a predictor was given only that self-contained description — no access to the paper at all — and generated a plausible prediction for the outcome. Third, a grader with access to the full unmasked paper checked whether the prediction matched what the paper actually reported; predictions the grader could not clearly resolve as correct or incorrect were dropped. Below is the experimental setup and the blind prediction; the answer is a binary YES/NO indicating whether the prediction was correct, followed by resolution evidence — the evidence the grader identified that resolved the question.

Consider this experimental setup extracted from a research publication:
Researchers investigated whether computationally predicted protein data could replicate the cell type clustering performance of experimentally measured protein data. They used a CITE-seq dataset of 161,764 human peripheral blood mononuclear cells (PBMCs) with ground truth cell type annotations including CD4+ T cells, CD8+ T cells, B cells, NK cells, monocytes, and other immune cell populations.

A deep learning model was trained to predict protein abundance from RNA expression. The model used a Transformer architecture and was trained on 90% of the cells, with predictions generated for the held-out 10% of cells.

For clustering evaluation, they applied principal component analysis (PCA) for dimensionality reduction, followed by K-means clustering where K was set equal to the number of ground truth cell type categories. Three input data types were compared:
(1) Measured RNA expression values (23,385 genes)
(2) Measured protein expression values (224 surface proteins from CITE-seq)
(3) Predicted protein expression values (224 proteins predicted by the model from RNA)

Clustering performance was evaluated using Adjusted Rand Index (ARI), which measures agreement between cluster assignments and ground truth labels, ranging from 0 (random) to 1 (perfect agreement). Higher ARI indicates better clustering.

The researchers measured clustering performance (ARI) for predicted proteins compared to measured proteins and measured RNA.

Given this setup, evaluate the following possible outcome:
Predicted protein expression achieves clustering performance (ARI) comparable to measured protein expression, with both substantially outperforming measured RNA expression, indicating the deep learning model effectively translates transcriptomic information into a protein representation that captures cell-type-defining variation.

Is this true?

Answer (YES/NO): NO